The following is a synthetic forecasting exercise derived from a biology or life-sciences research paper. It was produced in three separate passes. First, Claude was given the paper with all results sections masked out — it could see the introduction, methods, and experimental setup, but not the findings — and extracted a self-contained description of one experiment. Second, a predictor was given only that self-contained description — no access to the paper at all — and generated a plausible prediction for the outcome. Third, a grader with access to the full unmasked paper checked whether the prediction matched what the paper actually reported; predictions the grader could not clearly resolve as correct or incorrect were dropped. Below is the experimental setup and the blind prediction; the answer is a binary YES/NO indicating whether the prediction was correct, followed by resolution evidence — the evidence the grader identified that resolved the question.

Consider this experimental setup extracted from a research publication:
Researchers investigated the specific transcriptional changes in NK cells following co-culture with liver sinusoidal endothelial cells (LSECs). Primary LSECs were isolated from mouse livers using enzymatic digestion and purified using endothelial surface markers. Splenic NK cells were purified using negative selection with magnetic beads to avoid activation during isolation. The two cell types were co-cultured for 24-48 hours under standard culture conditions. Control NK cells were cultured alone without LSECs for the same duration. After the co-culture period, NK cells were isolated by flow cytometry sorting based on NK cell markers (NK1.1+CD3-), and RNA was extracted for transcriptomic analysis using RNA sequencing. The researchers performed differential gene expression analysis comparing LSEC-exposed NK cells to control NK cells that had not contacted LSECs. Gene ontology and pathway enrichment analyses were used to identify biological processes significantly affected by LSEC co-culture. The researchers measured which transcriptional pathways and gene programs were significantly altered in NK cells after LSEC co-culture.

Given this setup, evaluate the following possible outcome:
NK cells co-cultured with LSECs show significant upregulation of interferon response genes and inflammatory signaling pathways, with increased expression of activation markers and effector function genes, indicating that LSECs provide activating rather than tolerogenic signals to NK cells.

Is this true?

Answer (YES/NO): NO